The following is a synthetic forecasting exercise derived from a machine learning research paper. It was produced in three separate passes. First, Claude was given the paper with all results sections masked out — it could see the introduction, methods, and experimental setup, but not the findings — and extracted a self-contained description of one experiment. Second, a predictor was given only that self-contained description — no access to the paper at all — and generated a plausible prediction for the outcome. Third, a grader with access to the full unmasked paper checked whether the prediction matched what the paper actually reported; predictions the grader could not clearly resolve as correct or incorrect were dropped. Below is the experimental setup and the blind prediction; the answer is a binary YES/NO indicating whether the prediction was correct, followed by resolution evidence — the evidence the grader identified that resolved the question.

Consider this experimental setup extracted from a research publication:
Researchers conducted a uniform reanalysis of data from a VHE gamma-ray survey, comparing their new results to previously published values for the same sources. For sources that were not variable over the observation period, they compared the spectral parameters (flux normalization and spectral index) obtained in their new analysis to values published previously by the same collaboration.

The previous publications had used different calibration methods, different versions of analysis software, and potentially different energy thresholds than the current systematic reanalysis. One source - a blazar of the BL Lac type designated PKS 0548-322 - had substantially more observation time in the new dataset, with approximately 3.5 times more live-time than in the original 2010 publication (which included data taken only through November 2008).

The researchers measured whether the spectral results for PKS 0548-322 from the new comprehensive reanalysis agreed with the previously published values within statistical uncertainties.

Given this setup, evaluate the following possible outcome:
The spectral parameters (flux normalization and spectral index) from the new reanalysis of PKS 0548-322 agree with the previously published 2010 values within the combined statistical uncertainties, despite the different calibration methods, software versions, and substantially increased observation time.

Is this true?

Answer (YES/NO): NO